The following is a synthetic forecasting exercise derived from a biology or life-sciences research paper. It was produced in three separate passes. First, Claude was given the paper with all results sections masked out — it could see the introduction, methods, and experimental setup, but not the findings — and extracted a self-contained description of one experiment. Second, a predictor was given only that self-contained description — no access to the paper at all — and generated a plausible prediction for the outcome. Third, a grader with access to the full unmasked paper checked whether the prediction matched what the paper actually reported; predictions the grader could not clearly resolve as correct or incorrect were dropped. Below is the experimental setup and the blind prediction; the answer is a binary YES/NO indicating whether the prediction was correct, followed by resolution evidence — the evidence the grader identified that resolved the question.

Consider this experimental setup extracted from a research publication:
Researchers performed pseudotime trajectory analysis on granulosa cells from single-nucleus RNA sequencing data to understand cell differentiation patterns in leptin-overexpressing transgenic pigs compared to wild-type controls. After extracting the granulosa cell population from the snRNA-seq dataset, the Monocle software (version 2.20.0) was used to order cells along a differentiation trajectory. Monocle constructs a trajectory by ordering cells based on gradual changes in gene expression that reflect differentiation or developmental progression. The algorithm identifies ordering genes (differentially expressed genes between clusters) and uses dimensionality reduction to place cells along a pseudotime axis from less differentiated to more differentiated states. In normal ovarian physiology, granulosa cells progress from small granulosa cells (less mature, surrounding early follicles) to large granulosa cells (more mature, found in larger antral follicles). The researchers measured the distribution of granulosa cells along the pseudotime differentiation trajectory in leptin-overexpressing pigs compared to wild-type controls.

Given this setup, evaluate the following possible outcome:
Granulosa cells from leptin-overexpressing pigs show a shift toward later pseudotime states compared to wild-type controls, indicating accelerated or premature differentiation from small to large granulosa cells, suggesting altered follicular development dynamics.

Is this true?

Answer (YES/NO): NO